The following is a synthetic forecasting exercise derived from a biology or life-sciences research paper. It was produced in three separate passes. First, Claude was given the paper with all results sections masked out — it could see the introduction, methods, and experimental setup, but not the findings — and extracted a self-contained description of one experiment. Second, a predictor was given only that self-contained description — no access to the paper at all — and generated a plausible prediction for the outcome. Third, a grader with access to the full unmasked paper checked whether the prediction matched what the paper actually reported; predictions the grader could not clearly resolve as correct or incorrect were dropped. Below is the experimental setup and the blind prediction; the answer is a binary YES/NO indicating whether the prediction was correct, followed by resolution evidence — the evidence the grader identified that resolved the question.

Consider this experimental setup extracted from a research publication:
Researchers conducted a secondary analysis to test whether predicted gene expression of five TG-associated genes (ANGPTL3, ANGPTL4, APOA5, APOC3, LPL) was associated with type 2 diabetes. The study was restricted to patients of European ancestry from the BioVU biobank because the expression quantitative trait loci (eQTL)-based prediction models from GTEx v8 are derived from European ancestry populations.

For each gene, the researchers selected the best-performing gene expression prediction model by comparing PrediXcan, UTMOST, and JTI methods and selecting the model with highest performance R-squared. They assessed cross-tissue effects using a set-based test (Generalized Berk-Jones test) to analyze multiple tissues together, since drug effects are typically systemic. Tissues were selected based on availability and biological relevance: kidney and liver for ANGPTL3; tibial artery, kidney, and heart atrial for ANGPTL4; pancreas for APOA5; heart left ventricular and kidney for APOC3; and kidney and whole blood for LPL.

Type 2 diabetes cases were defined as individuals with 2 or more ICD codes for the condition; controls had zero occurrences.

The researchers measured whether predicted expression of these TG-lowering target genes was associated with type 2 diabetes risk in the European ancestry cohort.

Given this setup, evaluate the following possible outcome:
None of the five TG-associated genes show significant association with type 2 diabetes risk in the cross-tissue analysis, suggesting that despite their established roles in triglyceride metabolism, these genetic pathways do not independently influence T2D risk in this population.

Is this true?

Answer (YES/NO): YES